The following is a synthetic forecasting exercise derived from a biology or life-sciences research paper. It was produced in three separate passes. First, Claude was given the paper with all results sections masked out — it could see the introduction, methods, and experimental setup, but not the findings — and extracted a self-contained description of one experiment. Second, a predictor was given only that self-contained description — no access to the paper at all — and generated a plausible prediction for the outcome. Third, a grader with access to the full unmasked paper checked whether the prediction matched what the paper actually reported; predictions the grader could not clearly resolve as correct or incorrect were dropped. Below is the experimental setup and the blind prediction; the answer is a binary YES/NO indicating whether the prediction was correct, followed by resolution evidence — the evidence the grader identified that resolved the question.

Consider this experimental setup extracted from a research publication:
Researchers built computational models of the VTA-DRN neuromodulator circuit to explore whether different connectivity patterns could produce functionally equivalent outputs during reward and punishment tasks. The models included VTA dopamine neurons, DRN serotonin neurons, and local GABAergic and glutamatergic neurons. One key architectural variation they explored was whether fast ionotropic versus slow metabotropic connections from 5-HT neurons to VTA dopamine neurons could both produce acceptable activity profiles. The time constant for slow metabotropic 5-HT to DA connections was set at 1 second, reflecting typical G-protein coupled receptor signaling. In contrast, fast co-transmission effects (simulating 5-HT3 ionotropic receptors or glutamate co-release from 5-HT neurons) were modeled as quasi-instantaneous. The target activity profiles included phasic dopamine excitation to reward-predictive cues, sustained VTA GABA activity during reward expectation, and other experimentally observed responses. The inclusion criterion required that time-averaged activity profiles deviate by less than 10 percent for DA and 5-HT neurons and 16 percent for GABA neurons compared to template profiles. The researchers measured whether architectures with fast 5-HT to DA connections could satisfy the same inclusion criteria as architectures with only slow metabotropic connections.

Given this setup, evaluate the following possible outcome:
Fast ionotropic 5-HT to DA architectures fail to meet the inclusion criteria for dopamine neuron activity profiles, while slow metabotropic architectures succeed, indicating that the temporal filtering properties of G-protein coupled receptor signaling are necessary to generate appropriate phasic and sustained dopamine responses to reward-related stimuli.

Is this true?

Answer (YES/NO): NO